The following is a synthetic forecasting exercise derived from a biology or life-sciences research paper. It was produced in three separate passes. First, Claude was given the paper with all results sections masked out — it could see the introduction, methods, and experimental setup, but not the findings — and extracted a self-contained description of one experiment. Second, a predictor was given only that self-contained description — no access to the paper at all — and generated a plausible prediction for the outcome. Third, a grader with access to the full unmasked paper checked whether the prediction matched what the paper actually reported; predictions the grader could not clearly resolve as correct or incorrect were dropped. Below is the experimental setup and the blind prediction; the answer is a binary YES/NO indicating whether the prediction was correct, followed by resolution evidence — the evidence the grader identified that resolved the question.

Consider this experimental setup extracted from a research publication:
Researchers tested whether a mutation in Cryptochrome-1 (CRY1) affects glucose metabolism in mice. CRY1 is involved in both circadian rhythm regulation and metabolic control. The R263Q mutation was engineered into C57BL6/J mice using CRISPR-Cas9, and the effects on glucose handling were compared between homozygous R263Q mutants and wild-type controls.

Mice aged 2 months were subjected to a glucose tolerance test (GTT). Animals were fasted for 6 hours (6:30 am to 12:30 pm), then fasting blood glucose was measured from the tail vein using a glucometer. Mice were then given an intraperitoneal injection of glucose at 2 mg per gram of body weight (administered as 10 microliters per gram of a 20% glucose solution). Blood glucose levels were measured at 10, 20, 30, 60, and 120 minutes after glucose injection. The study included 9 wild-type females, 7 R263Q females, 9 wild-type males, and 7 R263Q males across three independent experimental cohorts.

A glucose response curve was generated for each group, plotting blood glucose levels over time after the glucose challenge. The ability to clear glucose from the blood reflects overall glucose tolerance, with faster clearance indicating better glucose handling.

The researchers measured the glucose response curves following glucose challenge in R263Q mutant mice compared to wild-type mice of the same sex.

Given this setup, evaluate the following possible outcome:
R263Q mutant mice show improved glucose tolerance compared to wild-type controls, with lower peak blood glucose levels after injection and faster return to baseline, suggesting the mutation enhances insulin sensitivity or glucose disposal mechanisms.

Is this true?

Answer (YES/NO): NO